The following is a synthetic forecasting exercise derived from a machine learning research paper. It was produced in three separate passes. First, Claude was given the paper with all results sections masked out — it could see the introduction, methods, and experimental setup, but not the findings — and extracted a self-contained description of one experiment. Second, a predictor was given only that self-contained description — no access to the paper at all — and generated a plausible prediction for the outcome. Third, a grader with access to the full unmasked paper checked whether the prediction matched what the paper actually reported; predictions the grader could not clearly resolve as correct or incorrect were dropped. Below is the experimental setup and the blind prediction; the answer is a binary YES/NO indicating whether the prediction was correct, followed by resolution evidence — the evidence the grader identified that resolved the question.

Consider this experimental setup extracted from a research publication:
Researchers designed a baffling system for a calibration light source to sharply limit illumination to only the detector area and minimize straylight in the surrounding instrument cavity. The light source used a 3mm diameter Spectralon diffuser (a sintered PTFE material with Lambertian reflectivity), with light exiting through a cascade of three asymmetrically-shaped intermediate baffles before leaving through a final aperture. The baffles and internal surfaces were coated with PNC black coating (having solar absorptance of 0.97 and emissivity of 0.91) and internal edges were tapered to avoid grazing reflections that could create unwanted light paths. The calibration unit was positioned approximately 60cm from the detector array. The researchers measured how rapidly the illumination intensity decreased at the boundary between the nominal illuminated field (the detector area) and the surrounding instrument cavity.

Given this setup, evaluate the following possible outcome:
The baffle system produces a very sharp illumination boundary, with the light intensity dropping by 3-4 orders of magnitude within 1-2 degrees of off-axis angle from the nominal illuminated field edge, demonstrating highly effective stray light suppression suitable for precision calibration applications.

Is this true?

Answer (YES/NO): NO